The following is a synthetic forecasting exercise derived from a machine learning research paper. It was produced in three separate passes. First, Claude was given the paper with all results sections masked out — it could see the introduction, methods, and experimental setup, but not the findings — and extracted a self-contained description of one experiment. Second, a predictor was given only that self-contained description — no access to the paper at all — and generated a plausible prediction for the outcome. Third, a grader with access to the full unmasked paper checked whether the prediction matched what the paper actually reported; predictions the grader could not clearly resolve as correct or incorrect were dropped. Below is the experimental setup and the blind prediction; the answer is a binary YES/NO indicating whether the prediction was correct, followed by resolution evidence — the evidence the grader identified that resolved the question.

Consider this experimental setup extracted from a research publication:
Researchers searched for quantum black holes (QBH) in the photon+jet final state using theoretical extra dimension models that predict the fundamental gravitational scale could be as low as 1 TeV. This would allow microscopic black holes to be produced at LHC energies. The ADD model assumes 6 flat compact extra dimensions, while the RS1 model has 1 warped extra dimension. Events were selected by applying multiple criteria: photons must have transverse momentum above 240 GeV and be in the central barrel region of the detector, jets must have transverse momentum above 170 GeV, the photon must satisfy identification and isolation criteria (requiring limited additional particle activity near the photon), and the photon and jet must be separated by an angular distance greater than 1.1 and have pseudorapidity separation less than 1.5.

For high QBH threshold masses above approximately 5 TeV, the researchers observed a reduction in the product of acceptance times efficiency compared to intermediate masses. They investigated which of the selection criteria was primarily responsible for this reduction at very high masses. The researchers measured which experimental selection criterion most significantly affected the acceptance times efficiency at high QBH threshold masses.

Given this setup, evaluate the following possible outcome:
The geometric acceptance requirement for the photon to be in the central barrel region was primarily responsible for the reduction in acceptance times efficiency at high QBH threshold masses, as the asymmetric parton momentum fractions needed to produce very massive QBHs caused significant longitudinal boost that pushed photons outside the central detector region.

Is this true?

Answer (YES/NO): NO